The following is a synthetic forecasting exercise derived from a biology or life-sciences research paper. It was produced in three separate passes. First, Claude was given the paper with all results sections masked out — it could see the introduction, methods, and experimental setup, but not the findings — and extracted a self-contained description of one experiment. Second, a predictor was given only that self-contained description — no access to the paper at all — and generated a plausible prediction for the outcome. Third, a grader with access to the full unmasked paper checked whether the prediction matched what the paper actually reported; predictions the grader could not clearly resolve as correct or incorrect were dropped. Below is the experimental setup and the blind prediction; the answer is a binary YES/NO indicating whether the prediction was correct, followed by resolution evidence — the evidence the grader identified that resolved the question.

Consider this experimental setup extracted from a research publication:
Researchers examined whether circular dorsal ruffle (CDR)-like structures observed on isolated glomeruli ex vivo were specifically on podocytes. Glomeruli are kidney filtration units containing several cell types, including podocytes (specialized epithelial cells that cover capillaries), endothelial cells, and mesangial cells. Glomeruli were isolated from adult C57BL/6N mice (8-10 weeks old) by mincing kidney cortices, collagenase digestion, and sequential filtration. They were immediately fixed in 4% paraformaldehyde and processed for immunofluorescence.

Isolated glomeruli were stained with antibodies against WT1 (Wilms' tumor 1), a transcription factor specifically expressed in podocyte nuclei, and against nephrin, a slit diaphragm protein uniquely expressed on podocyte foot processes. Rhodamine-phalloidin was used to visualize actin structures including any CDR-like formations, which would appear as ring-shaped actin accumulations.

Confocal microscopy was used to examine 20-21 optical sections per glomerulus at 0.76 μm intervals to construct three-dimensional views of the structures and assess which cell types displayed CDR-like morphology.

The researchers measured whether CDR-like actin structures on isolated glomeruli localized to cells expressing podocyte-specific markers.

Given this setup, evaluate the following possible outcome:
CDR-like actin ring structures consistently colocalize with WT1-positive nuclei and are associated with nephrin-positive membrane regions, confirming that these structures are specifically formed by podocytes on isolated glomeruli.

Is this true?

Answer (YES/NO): NO